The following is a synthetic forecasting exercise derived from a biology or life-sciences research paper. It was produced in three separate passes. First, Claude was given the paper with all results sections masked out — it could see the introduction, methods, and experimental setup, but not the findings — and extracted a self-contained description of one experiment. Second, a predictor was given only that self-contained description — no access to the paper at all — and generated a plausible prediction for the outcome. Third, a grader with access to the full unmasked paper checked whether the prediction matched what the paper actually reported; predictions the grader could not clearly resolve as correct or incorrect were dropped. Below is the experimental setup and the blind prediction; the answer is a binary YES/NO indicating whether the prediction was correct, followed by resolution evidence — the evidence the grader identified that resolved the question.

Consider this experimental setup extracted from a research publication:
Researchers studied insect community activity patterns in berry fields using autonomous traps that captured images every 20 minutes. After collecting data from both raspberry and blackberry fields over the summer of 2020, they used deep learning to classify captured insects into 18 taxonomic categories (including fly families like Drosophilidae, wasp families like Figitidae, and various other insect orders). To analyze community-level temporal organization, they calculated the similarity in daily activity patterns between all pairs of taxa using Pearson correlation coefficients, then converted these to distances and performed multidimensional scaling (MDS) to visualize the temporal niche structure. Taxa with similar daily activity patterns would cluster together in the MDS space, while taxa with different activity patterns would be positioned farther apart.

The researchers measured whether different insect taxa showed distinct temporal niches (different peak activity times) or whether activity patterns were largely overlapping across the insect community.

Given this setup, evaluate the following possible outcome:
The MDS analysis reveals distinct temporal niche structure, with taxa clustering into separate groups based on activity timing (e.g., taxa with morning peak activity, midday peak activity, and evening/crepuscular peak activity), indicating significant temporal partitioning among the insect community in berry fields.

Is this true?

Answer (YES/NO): YES